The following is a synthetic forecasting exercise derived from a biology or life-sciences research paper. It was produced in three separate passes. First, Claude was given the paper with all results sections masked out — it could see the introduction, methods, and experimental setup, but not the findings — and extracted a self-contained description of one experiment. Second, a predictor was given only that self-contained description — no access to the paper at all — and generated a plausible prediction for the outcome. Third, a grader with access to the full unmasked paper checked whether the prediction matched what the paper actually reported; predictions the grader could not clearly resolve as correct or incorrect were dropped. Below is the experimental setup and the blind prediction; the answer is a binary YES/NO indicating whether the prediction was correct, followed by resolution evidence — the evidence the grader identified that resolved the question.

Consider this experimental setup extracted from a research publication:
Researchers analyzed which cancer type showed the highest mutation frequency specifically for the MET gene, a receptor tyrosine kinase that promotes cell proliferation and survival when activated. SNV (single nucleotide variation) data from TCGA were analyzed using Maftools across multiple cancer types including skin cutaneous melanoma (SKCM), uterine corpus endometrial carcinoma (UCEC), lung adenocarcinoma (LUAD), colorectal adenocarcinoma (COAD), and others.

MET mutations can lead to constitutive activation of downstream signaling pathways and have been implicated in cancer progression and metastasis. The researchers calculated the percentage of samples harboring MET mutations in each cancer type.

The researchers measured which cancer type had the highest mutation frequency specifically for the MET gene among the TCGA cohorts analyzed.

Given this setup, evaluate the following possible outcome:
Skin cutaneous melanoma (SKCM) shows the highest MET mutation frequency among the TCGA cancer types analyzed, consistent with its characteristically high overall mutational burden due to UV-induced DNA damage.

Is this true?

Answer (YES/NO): YES